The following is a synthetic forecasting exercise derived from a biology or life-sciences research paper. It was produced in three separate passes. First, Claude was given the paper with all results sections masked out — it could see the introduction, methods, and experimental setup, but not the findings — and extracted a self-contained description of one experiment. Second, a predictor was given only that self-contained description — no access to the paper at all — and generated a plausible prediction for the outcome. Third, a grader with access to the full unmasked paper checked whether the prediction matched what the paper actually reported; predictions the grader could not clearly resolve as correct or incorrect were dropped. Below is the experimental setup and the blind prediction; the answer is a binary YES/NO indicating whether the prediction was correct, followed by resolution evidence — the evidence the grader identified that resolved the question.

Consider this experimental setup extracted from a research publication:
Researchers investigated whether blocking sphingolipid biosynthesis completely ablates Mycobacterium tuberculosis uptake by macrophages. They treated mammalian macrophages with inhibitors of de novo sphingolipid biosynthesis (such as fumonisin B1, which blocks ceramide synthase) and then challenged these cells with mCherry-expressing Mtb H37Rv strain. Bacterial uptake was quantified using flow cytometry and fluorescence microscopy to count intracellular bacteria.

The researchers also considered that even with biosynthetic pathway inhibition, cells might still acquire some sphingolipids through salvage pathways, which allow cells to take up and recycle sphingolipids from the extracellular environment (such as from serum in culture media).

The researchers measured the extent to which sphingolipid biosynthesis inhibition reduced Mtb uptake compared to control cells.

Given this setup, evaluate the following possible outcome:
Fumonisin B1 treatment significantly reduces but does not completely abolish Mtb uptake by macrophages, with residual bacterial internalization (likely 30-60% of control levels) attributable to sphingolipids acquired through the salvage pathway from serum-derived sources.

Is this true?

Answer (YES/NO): YES